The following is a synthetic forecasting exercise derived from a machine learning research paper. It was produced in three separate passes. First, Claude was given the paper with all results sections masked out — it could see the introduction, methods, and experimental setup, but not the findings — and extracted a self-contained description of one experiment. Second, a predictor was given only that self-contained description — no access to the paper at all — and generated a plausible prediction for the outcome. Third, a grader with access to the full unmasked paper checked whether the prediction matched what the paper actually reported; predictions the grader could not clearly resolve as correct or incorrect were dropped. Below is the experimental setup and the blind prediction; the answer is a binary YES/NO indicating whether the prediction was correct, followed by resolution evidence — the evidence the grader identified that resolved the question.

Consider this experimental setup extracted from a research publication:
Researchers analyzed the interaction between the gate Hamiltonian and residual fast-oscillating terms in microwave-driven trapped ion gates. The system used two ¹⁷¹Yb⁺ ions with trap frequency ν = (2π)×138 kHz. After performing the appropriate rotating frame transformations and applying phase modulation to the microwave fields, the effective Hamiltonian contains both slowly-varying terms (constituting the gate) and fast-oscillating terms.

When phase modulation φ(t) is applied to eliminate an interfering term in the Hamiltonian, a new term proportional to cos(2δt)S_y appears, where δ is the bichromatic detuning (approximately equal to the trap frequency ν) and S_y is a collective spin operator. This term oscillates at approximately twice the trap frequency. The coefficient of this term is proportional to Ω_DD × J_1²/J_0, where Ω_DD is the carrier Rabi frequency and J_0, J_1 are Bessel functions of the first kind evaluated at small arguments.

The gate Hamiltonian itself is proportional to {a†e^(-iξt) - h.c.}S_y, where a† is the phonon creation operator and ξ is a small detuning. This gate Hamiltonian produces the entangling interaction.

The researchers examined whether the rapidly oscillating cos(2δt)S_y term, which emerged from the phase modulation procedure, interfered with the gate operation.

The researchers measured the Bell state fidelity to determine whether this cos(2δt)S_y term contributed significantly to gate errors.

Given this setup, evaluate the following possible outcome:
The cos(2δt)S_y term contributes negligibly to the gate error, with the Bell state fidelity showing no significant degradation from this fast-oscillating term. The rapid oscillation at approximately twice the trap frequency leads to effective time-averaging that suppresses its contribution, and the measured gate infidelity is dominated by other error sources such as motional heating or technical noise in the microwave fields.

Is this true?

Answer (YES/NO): YES